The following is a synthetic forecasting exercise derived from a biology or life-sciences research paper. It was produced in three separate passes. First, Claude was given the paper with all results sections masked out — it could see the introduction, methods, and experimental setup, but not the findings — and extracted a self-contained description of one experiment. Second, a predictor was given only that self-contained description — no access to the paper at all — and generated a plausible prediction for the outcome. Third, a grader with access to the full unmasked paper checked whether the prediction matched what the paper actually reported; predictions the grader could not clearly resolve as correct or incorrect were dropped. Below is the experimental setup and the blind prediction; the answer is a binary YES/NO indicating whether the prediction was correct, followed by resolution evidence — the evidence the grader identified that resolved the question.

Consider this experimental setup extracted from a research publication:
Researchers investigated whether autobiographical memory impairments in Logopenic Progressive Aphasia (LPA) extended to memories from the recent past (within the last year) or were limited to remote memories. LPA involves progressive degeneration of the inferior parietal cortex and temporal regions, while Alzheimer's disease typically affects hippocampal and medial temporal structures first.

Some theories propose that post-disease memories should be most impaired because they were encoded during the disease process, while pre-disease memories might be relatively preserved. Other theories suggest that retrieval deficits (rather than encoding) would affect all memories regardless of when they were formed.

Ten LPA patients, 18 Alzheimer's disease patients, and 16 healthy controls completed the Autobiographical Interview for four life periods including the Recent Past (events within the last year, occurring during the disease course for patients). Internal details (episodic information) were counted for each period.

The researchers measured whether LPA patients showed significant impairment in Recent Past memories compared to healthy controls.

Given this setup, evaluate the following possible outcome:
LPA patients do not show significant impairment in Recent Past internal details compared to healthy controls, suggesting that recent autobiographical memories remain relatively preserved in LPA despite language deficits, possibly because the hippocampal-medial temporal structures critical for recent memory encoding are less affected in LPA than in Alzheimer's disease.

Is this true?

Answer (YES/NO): NO